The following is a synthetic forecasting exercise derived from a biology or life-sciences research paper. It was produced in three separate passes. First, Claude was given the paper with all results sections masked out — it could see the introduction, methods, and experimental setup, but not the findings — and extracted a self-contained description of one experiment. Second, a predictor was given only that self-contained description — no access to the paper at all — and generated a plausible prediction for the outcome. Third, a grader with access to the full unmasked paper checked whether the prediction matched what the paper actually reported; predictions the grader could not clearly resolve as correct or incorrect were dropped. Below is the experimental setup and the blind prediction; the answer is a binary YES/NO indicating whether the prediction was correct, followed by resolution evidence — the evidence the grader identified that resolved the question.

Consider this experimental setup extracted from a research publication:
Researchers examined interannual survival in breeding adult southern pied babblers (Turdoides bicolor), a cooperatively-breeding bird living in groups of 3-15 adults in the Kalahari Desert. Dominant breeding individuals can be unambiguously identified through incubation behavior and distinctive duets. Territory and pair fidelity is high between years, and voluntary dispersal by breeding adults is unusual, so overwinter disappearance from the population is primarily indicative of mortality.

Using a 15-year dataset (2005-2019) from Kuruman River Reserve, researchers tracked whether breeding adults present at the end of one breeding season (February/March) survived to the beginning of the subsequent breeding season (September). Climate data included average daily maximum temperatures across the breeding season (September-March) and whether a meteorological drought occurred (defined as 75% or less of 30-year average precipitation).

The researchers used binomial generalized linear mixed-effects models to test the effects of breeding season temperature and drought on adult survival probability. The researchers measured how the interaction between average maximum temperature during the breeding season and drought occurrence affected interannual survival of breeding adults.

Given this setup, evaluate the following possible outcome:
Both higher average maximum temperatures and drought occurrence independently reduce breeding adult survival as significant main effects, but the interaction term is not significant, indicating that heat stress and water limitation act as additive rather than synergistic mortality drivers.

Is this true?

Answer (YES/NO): NO